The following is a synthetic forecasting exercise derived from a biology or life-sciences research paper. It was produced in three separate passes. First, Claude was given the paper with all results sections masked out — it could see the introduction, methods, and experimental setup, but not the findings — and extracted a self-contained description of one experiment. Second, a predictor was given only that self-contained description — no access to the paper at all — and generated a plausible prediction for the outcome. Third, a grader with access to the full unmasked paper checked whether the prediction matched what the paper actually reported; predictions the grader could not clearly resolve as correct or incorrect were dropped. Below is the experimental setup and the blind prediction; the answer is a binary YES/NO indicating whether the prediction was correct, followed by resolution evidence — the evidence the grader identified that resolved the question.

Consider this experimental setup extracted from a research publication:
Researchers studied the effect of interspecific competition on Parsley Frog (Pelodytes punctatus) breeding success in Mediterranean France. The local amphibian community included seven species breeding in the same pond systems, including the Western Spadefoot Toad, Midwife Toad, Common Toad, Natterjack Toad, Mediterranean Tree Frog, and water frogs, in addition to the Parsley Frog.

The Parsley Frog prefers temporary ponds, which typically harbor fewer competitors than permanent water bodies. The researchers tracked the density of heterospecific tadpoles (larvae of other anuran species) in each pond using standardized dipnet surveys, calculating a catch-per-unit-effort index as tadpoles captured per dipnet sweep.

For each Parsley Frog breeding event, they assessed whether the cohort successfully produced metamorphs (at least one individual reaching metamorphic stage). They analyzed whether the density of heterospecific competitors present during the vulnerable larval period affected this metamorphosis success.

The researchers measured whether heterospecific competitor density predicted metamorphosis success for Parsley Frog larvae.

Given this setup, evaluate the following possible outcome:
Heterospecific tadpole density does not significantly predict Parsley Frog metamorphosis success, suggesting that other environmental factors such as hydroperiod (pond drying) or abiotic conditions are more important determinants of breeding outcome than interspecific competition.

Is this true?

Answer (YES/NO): YES